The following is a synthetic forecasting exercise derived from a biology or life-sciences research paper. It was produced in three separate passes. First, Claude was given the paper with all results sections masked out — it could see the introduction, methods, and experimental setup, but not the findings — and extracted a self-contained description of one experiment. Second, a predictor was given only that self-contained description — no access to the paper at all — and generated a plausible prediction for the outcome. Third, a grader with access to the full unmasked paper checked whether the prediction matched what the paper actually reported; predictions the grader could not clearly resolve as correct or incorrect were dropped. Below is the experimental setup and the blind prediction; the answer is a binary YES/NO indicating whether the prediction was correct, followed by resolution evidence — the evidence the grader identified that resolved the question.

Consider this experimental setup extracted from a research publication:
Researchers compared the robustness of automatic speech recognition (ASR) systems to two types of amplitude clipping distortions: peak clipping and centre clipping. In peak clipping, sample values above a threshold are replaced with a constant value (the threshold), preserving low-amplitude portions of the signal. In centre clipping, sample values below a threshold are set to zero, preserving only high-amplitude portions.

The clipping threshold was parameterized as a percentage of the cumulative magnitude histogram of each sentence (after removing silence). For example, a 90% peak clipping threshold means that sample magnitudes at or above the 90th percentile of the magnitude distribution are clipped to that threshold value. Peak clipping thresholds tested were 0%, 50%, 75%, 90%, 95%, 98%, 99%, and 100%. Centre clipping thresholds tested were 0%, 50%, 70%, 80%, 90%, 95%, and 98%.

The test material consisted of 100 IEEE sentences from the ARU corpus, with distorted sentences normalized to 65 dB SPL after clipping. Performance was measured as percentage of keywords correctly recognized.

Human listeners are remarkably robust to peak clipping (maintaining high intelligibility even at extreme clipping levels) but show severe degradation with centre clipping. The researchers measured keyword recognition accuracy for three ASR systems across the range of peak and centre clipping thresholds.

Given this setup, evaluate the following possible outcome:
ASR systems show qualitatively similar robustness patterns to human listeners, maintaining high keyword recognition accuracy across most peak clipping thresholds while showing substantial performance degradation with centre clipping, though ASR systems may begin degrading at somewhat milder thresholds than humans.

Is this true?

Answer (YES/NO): NO